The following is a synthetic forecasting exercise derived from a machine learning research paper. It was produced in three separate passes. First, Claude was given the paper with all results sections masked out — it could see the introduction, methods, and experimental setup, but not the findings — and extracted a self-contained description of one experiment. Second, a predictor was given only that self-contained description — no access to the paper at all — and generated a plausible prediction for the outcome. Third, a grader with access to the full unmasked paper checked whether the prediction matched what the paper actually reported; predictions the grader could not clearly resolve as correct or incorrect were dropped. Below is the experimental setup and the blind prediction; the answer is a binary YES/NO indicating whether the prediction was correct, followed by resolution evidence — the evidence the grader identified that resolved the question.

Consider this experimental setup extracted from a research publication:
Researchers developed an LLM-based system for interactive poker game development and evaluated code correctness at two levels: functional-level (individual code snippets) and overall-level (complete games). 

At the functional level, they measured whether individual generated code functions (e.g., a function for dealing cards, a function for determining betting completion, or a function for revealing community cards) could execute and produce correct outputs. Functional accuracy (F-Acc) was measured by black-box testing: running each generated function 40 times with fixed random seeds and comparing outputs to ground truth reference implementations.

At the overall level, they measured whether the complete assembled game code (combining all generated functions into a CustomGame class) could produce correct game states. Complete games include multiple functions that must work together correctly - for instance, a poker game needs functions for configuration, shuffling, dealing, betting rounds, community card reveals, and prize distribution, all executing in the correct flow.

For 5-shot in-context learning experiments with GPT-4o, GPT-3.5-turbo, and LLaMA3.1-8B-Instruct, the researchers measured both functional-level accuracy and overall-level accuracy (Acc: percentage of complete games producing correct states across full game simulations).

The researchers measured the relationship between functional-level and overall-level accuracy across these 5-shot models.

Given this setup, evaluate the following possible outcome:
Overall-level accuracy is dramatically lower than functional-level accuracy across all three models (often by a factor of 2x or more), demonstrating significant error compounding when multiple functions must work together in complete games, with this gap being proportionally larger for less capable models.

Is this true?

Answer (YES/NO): YES